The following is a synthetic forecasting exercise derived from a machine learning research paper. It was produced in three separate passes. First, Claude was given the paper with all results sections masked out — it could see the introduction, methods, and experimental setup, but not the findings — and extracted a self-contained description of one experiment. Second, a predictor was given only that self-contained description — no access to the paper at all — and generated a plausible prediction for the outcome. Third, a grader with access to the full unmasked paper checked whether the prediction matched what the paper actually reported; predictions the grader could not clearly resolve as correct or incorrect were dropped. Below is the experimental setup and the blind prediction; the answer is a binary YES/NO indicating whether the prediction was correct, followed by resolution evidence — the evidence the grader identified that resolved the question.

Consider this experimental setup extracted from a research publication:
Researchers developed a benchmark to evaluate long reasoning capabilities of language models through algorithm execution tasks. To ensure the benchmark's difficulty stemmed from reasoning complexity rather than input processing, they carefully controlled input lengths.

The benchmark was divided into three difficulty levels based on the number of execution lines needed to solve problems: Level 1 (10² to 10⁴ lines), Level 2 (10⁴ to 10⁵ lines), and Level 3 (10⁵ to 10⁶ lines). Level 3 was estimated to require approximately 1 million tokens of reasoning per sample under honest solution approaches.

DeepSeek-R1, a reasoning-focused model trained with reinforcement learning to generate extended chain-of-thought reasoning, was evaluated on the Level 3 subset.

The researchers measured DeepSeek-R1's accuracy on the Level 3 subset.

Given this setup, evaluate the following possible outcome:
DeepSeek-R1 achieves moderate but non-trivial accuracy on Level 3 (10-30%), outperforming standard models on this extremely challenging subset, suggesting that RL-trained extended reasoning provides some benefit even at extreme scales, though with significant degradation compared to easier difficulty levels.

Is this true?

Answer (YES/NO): NO